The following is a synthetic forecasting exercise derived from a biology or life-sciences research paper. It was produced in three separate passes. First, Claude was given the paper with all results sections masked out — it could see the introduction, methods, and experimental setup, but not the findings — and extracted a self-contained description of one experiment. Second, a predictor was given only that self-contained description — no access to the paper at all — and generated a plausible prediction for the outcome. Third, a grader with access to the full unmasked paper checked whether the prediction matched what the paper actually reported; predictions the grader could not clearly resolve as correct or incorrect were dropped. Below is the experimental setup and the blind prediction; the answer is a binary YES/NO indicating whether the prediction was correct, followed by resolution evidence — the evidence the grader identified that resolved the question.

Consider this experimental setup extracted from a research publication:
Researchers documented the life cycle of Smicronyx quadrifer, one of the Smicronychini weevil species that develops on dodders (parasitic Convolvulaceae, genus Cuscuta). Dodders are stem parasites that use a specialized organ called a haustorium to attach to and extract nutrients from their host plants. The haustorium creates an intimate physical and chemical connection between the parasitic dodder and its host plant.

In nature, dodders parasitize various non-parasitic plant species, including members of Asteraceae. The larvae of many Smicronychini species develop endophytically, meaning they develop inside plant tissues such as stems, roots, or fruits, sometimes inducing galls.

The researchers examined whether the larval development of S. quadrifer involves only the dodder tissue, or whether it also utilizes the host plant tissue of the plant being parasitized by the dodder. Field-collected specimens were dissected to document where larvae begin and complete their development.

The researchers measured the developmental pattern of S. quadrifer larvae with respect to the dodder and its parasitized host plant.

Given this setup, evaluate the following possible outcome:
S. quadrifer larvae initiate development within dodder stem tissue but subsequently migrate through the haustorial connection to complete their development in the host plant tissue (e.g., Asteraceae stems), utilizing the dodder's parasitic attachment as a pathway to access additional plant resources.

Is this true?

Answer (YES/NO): YES